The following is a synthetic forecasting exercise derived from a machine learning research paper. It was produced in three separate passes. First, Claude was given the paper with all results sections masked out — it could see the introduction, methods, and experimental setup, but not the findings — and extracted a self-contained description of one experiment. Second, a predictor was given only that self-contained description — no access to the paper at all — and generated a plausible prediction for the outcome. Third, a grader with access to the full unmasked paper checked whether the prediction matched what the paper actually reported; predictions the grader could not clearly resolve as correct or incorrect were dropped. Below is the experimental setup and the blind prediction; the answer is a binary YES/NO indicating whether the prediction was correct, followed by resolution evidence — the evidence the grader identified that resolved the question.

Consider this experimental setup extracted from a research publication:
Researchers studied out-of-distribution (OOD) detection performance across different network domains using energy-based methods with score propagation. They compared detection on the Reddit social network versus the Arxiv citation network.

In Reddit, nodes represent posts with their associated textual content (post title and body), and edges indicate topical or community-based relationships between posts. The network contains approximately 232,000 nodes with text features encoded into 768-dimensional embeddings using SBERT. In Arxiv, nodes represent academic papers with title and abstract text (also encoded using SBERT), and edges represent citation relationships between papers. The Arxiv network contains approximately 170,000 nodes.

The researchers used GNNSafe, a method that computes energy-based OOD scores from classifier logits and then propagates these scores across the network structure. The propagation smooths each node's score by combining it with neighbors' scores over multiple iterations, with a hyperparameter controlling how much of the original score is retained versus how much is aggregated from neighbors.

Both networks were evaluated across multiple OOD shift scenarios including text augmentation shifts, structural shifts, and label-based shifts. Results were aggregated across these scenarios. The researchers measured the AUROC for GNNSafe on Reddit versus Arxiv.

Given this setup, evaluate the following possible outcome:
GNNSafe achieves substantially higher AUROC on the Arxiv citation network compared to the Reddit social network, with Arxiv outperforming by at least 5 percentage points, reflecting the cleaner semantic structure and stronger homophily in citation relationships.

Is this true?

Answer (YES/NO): NO